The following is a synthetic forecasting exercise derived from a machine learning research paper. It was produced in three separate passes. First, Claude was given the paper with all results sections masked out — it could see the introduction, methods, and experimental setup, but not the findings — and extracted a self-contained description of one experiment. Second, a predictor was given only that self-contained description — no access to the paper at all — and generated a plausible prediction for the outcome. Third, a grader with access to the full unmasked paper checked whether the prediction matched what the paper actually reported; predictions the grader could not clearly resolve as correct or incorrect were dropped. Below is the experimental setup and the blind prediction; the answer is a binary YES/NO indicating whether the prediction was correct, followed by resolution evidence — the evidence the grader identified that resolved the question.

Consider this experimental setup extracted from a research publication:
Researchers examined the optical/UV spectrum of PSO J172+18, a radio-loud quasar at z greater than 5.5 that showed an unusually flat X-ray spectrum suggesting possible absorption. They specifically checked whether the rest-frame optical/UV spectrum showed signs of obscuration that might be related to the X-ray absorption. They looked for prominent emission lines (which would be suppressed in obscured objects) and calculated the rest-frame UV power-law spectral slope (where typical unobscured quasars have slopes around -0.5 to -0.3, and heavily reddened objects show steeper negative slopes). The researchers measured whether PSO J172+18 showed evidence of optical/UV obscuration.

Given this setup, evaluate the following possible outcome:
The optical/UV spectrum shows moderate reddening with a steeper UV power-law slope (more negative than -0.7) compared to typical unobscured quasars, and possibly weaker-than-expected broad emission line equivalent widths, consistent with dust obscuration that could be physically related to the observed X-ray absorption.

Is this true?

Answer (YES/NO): NO